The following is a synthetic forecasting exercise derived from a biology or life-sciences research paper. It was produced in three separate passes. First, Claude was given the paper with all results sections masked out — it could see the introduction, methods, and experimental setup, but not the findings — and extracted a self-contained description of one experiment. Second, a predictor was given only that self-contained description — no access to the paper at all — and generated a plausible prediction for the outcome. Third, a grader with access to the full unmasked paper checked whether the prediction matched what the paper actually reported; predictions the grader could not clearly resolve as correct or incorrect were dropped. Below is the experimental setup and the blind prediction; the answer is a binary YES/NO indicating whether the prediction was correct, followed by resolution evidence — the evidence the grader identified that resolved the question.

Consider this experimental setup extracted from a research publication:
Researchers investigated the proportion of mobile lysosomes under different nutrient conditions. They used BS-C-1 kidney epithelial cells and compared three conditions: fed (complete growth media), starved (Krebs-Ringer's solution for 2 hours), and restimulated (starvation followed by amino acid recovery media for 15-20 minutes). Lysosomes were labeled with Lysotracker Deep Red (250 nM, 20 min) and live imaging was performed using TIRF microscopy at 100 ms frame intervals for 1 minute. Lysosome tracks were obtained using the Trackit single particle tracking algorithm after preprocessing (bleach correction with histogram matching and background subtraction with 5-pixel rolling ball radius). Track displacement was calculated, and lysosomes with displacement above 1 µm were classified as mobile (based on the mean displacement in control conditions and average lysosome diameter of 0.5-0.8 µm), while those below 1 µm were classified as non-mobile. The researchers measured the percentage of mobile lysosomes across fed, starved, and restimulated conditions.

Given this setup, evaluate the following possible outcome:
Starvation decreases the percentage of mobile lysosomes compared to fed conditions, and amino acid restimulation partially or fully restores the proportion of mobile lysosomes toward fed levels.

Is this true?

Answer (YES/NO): YES